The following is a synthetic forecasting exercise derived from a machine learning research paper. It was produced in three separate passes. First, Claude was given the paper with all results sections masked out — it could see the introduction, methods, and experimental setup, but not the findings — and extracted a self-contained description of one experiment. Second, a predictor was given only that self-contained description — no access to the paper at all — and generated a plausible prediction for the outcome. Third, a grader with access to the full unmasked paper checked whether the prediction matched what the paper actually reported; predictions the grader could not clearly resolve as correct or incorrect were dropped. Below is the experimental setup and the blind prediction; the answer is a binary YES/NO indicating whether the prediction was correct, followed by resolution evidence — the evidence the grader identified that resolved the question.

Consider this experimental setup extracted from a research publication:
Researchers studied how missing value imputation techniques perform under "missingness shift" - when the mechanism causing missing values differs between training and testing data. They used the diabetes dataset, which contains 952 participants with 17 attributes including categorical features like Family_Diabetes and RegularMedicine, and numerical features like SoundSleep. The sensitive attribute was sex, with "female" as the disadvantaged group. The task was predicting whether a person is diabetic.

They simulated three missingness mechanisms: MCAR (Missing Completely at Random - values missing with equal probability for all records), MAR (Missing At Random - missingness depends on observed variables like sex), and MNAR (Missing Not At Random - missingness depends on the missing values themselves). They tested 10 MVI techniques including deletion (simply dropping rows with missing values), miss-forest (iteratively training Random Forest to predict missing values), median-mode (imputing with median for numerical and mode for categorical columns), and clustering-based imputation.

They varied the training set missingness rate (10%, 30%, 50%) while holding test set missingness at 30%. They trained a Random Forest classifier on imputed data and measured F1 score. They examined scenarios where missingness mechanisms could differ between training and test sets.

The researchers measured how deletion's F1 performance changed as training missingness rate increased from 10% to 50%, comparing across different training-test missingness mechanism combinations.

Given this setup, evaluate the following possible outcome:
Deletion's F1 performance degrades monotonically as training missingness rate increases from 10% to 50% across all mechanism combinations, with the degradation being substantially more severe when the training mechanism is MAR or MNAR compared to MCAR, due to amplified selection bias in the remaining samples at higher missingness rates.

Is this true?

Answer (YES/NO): NO